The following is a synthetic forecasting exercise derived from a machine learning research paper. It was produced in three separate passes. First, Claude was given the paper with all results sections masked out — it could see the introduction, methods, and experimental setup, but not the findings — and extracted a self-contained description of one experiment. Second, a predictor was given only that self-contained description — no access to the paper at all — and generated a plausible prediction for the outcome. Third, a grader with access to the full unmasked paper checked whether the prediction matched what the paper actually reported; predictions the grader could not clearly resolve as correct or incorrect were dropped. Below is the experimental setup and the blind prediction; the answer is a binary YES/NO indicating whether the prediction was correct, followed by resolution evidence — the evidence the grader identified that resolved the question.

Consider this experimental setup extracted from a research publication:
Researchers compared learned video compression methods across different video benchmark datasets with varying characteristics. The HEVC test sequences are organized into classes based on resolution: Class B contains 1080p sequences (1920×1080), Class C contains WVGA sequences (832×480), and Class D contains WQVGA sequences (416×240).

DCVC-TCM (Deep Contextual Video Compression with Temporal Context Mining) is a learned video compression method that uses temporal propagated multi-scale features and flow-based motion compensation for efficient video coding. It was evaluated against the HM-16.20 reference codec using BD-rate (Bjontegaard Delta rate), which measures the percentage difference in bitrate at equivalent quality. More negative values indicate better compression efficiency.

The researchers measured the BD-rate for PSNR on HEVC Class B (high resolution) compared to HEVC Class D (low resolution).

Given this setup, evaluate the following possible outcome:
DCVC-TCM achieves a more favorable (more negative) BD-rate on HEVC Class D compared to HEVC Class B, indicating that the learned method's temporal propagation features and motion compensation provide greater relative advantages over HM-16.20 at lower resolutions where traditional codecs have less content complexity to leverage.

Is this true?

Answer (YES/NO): YES